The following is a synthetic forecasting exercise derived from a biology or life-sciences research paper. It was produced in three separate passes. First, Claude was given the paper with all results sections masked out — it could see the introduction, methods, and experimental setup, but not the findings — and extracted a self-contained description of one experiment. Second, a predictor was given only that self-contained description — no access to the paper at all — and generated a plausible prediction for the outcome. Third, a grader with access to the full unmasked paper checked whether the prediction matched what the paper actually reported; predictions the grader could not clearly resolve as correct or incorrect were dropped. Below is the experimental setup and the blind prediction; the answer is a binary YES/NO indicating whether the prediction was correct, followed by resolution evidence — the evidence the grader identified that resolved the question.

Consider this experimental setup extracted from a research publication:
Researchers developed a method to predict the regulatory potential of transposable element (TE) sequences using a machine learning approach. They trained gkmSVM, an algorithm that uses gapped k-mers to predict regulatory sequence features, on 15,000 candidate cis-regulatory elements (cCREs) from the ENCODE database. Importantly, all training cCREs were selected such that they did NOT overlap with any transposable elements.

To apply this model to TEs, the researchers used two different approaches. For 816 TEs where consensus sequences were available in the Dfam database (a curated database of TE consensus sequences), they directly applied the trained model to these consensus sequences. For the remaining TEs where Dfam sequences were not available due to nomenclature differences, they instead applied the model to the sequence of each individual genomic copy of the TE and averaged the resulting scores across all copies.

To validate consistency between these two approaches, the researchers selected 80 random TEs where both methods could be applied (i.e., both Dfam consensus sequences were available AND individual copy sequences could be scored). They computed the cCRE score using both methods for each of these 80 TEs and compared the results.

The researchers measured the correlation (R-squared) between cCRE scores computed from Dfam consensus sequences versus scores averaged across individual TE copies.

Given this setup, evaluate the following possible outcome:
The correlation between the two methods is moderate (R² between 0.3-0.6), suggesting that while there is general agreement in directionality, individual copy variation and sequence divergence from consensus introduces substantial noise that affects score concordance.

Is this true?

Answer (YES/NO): NO